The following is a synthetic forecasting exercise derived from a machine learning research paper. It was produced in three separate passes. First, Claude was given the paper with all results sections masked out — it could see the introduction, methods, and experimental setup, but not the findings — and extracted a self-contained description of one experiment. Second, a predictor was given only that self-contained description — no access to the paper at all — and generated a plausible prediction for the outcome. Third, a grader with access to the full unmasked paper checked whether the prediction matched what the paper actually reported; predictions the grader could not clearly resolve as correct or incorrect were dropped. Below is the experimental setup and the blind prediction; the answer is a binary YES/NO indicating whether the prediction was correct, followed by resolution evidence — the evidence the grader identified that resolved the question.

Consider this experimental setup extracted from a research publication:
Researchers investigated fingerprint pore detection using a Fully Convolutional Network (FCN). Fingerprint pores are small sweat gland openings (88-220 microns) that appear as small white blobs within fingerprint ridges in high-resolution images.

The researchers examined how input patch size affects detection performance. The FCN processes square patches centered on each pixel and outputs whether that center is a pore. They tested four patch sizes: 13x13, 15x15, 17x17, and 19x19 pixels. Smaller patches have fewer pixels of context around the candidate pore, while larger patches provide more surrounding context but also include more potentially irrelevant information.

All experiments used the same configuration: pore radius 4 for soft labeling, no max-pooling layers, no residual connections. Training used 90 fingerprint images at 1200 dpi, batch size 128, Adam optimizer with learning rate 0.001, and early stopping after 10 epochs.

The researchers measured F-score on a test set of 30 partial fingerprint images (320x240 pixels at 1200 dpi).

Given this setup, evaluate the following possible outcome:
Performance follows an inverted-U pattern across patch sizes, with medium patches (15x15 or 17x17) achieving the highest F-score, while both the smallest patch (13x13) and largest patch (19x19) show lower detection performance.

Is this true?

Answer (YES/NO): NO